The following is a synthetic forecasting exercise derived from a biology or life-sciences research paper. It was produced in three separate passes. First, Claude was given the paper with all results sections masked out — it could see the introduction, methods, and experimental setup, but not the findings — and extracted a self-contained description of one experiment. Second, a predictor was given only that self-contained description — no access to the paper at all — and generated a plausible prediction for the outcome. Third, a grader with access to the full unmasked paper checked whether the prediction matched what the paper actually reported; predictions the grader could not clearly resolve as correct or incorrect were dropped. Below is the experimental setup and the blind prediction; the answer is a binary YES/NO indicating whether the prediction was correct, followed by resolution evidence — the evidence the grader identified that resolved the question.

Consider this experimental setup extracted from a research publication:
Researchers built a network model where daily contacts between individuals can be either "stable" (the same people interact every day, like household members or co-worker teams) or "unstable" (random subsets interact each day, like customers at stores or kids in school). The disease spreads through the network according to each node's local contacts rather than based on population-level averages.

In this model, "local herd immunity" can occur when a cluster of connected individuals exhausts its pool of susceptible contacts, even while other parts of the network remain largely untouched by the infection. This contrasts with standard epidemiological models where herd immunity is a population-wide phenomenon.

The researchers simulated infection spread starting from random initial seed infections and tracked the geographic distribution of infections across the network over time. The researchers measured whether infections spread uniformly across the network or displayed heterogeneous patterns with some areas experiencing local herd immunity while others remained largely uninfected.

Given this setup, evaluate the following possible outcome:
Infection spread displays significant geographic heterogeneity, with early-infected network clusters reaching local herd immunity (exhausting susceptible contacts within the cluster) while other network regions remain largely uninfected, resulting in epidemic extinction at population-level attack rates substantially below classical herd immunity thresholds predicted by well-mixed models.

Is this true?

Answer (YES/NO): YES